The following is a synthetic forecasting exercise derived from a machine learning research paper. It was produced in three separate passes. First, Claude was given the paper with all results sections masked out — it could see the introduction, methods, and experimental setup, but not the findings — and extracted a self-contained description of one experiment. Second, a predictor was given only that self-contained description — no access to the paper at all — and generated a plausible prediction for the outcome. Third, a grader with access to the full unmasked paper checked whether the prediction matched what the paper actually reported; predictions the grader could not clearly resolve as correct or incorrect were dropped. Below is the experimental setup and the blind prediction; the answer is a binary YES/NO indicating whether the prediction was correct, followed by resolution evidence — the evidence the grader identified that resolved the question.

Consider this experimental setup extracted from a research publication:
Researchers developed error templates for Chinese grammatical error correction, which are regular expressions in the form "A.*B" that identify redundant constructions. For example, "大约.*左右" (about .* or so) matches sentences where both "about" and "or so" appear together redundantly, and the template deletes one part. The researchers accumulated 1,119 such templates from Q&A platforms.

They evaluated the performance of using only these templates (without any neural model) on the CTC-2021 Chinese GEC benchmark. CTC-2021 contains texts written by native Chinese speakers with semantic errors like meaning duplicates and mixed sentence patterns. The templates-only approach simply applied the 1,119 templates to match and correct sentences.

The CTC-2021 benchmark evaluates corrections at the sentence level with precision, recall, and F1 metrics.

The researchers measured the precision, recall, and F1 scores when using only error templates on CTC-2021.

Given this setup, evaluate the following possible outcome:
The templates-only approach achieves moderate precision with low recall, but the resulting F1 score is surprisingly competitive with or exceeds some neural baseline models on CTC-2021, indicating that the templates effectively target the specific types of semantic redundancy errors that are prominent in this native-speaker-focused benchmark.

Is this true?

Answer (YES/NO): NO